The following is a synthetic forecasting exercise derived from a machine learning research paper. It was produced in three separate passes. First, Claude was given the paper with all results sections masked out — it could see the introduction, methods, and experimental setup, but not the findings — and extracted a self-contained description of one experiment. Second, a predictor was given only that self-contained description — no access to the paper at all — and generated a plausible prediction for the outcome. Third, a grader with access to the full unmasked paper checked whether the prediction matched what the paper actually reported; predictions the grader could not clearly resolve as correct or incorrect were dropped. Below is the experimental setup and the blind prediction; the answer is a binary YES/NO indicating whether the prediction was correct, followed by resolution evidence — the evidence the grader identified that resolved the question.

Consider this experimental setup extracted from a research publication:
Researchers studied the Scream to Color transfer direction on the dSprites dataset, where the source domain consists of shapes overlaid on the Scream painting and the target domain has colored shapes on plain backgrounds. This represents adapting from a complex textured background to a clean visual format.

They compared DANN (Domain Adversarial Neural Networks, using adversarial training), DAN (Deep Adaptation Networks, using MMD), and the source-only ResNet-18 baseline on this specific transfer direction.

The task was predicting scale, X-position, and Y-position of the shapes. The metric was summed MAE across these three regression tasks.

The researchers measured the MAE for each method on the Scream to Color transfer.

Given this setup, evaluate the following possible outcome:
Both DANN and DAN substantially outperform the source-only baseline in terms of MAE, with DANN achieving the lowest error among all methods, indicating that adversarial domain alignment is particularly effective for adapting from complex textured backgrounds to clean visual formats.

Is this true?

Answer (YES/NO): YES